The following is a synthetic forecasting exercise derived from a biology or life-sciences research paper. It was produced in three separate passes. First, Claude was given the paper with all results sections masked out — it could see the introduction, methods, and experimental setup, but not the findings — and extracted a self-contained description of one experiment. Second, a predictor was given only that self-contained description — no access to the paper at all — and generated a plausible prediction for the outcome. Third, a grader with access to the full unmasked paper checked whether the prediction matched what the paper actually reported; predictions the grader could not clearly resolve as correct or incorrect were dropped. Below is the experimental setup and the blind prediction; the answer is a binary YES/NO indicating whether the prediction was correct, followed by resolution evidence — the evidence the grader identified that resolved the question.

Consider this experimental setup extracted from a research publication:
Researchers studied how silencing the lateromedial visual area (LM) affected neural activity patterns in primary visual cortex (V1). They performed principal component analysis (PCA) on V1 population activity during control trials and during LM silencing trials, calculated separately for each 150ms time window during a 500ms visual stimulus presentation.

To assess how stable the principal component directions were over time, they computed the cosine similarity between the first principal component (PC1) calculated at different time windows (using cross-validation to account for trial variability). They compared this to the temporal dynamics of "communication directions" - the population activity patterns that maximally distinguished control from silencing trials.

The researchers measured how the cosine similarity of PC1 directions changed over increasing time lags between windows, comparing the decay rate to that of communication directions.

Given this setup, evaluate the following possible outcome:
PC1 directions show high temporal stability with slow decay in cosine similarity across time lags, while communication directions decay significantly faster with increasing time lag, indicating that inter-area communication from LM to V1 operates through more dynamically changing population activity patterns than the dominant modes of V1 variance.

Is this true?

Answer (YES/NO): NO